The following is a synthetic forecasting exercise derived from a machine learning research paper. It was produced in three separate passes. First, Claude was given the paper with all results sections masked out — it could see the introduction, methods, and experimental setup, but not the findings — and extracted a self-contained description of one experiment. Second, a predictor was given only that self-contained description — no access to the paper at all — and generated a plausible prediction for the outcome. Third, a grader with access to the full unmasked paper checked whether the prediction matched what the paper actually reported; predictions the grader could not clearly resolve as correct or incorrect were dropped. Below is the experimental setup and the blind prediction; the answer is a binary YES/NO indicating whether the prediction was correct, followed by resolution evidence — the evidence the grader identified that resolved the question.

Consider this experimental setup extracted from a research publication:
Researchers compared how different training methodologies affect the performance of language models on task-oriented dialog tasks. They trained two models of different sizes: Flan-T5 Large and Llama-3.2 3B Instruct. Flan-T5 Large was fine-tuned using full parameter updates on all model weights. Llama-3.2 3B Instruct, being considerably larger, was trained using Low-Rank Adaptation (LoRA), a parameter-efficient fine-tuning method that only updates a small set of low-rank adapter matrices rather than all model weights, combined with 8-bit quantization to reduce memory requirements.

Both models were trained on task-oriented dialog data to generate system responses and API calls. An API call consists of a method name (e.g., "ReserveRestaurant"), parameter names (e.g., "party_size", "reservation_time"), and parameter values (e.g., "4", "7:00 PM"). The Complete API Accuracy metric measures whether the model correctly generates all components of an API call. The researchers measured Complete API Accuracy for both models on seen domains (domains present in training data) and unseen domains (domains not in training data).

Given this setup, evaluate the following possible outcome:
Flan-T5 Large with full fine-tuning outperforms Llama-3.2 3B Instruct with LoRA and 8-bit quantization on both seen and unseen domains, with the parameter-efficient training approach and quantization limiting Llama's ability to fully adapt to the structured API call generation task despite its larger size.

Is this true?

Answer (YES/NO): NO